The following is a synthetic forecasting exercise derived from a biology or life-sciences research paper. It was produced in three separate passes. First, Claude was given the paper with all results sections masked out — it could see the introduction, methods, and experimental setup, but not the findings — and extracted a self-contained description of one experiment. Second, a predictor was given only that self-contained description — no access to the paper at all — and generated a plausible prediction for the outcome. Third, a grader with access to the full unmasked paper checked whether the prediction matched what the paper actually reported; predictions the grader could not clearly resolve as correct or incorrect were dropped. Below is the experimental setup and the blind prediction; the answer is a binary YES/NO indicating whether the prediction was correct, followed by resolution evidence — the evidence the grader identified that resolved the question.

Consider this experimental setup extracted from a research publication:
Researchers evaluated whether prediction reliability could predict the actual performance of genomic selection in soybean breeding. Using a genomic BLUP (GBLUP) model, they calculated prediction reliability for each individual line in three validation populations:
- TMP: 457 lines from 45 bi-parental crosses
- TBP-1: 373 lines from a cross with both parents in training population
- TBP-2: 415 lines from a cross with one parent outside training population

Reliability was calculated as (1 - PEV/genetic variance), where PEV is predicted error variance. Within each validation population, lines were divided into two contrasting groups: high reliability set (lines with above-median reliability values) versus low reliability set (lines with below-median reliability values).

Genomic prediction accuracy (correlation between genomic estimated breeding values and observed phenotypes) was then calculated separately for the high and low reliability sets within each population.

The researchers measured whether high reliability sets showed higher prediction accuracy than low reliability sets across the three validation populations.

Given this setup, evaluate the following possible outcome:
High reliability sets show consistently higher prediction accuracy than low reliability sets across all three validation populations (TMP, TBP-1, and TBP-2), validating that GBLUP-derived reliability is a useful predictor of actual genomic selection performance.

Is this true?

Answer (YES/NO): YES